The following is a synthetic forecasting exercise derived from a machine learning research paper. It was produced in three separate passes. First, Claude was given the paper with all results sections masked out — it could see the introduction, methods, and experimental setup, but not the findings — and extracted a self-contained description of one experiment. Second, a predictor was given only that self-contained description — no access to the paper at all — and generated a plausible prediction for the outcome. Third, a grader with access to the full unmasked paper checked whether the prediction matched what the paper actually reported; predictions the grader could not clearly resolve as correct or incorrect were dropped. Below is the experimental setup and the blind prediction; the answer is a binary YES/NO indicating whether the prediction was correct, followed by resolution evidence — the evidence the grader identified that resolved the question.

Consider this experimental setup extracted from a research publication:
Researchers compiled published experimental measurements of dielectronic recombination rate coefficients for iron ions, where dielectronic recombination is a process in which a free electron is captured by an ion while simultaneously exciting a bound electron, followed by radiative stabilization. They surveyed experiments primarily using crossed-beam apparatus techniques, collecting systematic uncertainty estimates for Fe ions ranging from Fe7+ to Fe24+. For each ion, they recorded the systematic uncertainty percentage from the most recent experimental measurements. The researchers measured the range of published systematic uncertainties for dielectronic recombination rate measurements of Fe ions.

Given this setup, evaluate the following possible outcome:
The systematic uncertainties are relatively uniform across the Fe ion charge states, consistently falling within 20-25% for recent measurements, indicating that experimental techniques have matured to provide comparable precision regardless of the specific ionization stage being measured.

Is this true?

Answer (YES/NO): NO